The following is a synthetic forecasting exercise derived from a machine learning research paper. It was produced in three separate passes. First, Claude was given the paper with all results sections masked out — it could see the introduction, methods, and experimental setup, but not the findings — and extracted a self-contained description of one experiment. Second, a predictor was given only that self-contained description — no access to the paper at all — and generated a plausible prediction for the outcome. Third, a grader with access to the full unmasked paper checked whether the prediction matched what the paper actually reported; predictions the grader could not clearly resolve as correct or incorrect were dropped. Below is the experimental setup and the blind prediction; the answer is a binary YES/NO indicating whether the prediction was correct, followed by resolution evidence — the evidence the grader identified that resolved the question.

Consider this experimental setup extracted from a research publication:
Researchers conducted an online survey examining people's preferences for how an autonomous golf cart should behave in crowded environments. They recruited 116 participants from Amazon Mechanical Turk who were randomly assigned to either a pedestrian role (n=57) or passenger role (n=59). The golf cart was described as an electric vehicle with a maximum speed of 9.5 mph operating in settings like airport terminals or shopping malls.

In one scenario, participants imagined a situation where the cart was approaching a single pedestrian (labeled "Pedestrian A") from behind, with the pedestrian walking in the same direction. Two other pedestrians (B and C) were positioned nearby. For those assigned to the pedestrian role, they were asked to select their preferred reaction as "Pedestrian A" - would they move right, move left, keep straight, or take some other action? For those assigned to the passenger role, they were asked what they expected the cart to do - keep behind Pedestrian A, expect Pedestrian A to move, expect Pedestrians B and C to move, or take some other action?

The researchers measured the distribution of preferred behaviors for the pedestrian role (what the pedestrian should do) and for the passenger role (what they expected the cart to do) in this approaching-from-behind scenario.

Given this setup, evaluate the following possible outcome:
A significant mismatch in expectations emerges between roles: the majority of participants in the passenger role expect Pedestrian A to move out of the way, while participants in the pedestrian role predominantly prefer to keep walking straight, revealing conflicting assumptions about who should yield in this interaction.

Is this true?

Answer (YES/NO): NO